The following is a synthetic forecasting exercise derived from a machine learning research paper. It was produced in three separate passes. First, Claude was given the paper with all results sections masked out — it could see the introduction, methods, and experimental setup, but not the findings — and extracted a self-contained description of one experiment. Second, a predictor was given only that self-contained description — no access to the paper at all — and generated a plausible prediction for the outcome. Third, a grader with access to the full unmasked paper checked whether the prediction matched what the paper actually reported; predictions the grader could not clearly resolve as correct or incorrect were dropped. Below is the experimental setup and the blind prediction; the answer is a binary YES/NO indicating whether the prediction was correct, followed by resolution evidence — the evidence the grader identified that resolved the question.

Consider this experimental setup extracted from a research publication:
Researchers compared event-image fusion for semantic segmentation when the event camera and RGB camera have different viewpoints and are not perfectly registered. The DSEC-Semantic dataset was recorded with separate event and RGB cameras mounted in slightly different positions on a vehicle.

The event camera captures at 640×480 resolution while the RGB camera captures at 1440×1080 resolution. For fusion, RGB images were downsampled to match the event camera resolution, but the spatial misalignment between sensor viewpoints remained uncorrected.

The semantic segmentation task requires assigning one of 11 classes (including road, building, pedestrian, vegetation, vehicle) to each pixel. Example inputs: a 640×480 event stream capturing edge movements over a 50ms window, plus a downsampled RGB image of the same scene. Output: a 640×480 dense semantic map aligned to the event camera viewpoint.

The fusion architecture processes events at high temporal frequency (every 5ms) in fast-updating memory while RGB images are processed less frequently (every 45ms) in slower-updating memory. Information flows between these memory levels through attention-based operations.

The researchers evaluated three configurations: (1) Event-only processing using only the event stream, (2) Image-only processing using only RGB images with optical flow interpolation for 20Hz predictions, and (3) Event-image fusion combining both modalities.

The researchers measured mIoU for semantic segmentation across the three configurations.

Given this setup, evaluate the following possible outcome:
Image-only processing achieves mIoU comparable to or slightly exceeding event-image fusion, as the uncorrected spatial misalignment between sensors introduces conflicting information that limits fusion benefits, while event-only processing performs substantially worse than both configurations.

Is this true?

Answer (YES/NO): NO